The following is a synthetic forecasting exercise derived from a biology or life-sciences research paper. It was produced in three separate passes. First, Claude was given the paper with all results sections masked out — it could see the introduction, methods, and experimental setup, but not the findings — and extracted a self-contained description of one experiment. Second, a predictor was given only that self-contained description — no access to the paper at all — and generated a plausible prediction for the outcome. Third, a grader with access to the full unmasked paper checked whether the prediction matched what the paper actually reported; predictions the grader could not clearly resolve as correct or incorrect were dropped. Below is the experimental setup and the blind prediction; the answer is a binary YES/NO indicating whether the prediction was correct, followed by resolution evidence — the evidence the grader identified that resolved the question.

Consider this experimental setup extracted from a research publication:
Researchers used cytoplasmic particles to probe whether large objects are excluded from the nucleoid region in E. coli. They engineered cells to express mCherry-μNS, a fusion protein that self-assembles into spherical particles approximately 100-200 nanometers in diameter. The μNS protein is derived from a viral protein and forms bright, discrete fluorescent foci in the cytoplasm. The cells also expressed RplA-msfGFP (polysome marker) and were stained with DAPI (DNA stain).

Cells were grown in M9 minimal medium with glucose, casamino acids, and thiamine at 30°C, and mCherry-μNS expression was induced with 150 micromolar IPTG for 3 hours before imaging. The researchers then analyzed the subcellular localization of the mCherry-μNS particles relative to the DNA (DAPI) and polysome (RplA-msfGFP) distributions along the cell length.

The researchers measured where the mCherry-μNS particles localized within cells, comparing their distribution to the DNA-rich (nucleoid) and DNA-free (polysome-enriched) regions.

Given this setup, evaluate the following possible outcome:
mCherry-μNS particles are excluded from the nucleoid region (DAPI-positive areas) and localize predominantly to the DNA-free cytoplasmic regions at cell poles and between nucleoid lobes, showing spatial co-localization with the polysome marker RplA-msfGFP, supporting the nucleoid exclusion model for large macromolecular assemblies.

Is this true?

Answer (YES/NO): NO